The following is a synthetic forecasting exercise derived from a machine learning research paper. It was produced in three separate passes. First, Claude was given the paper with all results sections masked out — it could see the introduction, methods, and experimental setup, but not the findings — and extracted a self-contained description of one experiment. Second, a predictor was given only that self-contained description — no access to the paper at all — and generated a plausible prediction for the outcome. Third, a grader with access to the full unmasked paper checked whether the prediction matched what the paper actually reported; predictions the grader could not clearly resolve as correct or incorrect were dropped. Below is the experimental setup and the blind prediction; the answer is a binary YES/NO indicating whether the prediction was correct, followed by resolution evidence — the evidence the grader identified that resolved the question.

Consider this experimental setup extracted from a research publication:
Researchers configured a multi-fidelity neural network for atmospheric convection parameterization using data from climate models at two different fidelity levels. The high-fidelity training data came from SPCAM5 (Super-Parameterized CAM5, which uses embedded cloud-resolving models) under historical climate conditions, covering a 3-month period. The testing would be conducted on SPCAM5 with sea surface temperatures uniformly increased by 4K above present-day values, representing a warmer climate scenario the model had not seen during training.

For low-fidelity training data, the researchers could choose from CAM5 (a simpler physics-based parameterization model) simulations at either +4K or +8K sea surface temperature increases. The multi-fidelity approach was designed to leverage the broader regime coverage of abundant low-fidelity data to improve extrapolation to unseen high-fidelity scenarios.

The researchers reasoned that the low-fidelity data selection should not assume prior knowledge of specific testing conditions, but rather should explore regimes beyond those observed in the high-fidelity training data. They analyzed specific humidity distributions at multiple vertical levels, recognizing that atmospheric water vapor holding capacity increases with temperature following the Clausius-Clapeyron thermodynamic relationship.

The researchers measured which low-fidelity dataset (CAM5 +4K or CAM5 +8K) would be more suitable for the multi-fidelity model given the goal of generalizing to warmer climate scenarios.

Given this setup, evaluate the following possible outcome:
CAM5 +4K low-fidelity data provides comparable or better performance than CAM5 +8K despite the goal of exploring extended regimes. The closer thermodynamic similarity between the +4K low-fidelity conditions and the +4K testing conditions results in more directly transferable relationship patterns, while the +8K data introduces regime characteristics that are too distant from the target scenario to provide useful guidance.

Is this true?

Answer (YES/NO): NO